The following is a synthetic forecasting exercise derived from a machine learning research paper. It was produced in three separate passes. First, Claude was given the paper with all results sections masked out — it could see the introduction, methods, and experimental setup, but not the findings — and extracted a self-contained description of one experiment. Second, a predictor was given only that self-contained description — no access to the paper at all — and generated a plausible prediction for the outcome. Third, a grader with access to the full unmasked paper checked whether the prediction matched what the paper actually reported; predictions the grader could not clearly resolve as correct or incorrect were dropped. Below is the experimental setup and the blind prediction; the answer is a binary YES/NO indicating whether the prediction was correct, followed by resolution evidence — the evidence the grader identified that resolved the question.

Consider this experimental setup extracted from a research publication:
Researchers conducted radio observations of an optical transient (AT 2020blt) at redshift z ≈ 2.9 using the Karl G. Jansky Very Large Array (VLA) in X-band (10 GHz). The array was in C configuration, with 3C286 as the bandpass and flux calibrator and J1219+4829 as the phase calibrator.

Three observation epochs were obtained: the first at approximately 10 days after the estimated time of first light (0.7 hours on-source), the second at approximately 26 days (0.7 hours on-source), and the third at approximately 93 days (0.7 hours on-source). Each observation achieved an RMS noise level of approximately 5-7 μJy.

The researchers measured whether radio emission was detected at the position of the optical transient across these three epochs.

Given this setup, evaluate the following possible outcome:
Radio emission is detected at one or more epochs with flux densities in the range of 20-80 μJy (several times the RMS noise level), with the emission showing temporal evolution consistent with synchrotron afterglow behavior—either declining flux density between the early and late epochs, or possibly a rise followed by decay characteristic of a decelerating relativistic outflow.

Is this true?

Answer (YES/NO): YES